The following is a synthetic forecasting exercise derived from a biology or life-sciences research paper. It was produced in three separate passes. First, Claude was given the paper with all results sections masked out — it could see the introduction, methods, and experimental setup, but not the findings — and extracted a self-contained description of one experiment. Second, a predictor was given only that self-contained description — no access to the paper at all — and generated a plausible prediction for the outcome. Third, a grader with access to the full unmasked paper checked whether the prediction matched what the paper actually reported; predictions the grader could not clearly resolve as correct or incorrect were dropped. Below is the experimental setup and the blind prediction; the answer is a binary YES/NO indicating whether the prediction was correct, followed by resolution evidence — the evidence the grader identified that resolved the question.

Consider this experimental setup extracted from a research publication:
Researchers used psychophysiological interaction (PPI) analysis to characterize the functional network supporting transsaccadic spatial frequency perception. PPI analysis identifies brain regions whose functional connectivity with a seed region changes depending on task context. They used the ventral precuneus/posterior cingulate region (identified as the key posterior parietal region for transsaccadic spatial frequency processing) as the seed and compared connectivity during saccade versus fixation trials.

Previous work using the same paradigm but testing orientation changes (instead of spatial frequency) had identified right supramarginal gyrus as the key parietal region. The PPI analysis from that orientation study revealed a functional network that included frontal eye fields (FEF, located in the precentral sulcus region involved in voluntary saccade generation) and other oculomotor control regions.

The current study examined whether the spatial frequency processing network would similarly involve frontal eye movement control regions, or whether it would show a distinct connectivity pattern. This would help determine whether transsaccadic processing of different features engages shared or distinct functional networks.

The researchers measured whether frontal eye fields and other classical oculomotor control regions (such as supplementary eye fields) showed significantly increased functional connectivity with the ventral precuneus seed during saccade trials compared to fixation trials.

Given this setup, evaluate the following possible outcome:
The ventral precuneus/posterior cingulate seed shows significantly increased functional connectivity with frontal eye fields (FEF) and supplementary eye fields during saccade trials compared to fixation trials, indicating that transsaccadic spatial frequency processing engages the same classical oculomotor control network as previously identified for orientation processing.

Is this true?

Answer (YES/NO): NO